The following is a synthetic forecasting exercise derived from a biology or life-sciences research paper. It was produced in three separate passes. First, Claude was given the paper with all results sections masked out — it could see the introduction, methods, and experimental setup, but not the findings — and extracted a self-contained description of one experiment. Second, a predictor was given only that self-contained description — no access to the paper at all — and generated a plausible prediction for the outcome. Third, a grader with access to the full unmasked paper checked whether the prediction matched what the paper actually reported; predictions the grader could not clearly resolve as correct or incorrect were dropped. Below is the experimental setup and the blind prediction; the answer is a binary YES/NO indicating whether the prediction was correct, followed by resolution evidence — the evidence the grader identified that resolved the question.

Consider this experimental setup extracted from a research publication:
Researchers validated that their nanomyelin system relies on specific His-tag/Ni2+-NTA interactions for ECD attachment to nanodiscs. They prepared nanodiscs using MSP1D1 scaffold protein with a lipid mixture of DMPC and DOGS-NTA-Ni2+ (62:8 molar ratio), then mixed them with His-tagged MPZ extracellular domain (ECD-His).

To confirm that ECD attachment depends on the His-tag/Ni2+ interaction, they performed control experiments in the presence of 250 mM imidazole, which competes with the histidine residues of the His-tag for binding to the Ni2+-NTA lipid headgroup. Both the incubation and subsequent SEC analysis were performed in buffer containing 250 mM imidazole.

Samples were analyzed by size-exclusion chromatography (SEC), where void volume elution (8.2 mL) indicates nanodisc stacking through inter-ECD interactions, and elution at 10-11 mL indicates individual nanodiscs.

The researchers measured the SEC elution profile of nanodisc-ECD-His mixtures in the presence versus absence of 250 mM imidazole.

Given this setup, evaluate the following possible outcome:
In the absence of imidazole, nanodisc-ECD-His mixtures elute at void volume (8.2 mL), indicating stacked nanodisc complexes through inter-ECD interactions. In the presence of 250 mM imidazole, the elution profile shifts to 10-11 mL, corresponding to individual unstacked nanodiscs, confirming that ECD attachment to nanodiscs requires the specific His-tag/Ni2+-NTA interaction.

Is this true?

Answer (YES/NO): YES